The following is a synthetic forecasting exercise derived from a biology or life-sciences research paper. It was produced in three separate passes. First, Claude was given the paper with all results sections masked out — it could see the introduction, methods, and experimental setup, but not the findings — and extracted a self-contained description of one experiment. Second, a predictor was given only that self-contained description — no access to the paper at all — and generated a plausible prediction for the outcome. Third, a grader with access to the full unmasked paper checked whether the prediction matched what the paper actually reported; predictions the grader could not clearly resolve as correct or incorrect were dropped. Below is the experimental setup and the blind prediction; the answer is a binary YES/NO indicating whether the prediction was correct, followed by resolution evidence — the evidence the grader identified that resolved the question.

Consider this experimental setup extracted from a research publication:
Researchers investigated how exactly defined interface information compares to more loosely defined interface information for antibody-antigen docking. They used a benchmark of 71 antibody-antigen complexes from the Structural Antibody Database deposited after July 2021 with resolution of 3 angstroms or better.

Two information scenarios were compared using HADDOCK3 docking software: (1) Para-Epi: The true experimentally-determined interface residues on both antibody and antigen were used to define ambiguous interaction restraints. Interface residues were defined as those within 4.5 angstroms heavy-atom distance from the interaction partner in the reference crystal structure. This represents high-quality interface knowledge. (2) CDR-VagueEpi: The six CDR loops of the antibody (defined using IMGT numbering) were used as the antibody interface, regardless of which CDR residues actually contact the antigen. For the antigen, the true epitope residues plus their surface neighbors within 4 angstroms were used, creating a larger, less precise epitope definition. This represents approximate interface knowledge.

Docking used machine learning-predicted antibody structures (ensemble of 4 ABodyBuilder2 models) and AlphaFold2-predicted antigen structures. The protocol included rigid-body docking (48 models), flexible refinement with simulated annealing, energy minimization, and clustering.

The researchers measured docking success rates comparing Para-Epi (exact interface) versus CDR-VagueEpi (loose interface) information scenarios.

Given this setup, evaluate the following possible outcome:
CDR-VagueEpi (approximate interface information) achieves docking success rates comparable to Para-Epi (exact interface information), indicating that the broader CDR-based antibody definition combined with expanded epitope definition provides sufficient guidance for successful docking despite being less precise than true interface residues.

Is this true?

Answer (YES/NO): NO